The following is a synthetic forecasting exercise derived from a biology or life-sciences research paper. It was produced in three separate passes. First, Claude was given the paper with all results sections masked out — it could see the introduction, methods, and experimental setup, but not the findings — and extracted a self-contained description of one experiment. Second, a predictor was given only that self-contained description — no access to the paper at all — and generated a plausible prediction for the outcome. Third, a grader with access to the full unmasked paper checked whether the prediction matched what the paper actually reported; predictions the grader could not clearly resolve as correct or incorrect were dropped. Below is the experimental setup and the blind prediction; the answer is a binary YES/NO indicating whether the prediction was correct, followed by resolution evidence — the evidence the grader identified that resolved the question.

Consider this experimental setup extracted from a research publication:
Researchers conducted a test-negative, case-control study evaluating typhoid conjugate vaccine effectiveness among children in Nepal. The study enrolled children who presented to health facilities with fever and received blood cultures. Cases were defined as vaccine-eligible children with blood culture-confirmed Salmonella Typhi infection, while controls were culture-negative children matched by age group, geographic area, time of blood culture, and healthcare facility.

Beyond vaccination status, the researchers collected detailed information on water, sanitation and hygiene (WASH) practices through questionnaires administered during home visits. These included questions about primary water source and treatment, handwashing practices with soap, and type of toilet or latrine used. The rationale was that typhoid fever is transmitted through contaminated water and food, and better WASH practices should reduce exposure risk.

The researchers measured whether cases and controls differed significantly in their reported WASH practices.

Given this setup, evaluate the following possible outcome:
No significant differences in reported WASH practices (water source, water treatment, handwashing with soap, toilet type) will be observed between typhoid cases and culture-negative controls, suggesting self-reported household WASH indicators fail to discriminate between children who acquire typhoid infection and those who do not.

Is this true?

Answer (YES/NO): YES